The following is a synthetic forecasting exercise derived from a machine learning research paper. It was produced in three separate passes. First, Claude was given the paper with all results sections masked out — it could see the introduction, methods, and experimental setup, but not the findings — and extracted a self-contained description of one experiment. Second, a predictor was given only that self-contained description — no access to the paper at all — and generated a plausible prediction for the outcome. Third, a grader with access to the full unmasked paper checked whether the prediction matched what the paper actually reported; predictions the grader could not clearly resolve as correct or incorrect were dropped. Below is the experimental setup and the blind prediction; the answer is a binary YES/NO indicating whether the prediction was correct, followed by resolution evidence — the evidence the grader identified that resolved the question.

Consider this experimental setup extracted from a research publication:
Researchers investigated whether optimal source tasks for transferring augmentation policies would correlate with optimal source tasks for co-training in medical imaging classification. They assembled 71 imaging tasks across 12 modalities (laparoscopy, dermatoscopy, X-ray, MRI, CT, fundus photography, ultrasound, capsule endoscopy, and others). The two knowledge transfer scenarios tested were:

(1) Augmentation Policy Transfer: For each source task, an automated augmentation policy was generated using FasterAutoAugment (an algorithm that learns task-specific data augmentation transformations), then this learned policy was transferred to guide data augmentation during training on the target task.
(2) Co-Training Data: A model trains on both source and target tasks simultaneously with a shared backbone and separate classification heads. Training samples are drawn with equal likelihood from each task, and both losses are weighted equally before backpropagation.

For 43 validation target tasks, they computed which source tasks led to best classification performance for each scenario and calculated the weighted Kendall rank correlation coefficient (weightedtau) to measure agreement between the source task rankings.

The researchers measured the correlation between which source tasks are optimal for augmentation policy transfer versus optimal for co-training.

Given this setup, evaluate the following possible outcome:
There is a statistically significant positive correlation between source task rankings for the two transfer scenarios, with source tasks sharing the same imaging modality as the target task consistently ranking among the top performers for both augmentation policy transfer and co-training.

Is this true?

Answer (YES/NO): NO